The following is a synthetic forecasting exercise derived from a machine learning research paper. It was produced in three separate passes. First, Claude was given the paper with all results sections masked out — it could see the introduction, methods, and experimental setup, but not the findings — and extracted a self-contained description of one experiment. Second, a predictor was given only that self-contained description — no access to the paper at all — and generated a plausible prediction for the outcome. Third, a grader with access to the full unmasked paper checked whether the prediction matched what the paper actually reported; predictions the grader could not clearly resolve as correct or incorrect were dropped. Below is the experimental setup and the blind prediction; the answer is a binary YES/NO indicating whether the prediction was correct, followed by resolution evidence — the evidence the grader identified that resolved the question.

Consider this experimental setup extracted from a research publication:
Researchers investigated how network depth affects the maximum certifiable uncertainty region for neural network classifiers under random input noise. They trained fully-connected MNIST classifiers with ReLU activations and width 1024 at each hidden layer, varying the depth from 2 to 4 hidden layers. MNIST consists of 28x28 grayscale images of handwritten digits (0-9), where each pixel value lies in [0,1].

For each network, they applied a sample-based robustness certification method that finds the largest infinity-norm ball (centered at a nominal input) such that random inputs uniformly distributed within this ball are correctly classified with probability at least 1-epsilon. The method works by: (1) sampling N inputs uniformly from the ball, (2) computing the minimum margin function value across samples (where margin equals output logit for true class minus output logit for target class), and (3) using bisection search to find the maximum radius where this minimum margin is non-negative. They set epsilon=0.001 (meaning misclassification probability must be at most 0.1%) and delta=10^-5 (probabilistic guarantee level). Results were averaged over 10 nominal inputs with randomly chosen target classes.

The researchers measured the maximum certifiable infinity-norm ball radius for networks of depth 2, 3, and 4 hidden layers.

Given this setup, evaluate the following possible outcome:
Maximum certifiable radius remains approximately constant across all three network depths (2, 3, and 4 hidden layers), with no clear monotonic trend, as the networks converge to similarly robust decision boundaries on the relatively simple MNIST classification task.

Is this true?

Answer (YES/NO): NO